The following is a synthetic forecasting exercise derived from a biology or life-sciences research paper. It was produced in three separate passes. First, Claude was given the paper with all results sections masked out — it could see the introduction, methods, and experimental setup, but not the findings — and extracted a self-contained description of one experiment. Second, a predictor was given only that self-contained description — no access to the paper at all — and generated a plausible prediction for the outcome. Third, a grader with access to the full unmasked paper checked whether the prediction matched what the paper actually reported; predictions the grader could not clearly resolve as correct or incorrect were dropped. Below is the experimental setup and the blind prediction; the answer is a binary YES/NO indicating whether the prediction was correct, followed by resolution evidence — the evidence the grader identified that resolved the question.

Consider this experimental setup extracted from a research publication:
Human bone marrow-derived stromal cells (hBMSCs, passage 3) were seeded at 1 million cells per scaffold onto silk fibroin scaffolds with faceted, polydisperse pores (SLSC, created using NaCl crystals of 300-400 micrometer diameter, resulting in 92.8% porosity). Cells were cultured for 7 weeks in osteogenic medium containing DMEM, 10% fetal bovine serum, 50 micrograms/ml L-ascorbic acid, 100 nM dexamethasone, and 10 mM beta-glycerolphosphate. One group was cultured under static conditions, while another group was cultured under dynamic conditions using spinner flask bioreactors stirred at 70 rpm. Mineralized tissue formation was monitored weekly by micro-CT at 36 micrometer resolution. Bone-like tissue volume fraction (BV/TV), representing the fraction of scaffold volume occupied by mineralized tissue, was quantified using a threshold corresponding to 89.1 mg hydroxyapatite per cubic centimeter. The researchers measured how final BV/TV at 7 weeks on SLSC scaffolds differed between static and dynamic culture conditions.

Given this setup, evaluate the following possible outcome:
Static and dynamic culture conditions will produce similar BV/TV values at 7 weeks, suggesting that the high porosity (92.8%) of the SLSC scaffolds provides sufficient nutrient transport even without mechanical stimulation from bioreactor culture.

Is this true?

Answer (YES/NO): NO